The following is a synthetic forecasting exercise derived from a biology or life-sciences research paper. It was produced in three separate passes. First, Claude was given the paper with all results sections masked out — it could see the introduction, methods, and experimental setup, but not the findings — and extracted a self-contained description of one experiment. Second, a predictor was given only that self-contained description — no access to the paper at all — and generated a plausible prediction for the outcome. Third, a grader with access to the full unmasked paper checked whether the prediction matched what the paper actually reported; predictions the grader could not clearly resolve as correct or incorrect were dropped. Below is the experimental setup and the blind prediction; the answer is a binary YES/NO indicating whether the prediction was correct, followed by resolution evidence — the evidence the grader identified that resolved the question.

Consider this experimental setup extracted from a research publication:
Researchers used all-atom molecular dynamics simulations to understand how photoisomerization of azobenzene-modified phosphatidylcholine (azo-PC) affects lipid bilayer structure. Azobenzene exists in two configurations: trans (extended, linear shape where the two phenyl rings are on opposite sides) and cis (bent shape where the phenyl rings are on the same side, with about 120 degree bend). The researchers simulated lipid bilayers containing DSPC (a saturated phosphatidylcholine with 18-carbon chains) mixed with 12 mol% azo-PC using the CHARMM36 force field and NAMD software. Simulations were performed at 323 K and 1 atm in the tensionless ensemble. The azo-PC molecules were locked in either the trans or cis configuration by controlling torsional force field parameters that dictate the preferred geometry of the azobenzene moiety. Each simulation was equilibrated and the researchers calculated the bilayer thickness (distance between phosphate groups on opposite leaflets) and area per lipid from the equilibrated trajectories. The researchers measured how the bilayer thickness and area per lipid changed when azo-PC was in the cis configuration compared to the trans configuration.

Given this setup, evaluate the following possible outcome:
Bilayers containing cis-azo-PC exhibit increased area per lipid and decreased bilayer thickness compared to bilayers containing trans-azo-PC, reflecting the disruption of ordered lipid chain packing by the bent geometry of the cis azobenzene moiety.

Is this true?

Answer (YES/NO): YES